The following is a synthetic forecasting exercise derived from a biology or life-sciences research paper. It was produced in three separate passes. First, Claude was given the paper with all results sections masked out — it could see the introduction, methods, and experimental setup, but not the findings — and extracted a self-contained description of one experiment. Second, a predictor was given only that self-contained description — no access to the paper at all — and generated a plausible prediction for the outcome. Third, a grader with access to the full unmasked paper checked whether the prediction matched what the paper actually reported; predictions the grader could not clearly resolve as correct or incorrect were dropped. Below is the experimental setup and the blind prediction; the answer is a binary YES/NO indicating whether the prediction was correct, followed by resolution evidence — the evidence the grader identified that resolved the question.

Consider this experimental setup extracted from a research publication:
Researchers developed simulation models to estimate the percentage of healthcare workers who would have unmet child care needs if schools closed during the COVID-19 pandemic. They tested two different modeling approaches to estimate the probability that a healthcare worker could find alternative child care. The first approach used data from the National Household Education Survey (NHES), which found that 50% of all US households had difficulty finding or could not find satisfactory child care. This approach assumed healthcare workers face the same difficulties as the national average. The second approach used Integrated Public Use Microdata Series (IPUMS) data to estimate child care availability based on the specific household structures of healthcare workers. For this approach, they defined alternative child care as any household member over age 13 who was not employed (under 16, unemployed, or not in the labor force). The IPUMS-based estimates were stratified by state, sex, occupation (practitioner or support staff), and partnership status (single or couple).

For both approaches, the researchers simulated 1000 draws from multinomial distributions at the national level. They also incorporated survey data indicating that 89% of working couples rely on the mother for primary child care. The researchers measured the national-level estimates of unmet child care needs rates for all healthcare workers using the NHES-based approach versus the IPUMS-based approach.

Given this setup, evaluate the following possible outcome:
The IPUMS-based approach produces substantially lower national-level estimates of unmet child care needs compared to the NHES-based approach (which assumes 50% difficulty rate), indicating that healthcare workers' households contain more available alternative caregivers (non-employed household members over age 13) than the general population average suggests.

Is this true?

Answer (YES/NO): NO